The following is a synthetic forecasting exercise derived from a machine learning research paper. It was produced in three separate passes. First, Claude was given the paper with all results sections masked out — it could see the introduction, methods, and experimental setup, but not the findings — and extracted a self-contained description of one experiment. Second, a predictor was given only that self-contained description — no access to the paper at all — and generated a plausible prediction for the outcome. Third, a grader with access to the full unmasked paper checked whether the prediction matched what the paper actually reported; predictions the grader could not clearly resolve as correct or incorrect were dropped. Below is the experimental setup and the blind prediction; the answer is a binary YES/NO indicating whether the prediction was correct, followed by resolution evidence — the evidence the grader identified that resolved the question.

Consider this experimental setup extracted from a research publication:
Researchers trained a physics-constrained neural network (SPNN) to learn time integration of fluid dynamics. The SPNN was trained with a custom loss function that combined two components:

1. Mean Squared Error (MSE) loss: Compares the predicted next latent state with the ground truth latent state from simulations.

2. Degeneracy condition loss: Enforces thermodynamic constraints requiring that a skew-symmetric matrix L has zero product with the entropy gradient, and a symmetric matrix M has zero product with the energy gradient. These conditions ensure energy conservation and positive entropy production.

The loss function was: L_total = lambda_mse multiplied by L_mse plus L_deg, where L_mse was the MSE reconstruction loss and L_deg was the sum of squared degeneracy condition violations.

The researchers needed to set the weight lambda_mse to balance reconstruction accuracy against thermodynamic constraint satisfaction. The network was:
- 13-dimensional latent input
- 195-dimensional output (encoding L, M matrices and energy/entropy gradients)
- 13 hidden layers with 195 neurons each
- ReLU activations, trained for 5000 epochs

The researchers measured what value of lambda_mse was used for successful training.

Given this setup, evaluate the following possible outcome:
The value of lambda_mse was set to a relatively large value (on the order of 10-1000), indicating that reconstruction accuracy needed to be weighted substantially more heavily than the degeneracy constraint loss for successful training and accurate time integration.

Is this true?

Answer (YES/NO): YES